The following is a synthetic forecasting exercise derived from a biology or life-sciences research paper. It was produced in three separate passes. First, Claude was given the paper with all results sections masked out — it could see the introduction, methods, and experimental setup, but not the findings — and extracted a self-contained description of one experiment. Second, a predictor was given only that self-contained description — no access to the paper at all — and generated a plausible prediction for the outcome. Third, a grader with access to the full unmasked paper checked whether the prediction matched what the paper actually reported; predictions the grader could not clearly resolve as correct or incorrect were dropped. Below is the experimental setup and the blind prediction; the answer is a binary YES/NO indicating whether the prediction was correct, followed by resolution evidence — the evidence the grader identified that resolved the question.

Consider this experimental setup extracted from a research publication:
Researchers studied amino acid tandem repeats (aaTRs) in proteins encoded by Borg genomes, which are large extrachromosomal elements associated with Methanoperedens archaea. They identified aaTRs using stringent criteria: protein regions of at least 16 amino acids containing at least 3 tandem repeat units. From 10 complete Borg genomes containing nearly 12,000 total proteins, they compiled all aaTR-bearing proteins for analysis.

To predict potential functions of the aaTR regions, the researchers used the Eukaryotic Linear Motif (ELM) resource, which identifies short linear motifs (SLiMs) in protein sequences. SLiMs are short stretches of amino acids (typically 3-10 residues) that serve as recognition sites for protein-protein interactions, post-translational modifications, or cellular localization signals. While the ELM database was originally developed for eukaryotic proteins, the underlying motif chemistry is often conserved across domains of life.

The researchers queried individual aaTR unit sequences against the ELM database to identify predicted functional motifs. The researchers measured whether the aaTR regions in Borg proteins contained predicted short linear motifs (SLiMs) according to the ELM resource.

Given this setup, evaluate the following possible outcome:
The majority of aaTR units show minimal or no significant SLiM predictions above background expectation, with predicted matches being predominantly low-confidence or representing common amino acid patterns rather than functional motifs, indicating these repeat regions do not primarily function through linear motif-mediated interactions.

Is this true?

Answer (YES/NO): NO